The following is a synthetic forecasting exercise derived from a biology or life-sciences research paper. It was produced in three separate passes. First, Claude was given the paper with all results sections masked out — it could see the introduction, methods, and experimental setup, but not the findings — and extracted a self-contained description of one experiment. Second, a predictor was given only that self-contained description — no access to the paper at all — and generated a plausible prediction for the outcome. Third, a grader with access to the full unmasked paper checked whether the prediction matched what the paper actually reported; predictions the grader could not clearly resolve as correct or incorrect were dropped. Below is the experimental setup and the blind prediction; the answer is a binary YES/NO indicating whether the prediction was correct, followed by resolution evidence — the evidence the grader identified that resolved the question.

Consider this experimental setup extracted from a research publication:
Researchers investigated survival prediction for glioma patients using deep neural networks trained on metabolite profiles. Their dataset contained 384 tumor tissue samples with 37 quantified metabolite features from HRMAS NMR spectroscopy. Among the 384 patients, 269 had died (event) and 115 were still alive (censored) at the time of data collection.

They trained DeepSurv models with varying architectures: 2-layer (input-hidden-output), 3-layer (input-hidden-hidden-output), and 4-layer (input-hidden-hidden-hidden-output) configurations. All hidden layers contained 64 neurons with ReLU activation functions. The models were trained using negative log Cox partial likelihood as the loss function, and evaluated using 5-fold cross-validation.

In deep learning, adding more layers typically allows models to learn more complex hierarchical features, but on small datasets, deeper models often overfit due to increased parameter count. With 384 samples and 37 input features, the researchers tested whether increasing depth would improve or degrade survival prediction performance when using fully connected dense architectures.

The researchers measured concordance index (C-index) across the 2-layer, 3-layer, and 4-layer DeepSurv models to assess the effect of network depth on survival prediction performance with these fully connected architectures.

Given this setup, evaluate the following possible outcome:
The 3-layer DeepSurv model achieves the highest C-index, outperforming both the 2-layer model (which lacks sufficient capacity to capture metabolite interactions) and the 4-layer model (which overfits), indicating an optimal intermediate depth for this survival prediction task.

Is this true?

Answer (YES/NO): NO